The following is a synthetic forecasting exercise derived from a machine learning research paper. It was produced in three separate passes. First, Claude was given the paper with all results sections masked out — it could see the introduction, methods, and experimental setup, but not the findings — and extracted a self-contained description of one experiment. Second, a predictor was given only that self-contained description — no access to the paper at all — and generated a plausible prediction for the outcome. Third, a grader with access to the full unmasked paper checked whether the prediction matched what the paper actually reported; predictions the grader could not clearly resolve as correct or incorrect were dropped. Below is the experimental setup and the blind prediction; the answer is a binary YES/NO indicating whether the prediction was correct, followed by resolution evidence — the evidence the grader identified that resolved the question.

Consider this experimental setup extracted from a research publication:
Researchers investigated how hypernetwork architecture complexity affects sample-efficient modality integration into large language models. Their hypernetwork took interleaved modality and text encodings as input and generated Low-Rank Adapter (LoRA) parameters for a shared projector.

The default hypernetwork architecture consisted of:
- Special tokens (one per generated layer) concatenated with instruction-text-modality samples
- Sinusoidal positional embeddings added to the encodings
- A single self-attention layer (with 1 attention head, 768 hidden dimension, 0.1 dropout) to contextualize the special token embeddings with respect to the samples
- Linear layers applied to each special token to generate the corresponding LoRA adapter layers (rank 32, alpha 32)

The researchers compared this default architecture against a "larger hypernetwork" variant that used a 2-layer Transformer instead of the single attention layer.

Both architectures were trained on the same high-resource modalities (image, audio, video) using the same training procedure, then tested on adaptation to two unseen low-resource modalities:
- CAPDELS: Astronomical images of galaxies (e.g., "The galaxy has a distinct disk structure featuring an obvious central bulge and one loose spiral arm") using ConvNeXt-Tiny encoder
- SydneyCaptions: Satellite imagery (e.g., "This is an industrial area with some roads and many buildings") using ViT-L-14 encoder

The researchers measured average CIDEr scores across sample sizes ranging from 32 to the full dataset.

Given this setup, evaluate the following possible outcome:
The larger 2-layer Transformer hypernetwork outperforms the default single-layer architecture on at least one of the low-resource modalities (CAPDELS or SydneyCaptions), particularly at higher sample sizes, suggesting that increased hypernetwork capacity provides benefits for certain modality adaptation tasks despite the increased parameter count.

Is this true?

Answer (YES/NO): NO